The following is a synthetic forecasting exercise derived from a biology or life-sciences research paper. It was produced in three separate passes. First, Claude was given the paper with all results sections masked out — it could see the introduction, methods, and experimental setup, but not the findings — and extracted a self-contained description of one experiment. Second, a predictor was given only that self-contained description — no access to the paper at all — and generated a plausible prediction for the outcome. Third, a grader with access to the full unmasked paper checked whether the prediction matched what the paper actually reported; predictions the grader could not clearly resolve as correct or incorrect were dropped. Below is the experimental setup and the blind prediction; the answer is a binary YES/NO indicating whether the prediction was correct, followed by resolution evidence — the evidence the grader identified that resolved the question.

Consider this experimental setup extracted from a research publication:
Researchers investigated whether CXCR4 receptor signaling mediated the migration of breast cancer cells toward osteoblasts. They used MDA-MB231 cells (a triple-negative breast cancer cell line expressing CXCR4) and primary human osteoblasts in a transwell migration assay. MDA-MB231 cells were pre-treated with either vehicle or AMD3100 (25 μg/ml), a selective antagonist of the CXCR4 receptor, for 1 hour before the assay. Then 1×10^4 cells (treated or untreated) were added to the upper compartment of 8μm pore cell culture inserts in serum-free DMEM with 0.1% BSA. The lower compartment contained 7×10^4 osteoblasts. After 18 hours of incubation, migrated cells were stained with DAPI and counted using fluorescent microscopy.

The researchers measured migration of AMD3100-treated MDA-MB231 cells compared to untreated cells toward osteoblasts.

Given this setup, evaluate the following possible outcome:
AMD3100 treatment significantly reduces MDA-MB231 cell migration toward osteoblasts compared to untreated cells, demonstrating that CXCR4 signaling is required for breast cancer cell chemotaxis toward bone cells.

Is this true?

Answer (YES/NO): YES